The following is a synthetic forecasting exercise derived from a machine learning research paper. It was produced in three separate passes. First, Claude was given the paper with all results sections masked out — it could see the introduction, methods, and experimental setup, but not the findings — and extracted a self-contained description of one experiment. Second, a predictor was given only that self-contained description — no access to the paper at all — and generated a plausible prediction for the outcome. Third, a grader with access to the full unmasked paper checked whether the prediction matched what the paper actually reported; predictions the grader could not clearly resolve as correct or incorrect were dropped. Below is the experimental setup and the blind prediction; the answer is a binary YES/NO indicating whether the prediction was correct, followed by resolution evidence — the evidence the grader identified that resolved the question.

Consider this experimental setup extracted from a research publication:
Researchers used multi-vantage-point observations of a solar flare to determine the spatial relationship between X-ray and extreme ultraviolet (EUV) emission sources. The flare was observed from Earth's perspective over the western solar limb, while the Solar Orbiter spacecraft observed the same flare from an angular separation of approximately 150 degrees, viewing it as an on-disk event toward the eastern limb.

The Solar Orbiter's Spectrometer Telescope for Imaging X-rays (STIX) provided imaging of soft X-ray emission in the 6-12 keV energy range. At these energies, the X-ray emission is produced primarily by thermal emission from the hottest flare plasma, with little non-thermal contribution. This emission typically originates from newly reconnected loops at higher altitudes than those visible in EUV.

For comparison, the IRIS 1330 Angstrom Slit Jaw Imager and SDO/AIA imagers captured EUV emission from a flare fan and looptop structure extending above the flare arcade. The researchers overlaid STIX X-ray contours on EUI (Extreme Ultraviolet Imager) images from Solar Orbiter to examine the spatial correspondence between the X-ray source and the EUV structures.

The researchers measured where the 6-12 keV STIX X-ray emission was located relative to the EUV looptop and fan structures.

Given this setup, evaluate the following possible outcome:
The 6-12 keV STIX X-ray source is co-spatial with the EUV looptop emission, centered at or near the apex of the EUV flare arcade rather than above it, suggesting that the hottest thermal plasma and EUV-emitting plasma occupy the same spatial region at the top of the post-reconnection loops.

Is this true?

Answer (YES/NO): NO